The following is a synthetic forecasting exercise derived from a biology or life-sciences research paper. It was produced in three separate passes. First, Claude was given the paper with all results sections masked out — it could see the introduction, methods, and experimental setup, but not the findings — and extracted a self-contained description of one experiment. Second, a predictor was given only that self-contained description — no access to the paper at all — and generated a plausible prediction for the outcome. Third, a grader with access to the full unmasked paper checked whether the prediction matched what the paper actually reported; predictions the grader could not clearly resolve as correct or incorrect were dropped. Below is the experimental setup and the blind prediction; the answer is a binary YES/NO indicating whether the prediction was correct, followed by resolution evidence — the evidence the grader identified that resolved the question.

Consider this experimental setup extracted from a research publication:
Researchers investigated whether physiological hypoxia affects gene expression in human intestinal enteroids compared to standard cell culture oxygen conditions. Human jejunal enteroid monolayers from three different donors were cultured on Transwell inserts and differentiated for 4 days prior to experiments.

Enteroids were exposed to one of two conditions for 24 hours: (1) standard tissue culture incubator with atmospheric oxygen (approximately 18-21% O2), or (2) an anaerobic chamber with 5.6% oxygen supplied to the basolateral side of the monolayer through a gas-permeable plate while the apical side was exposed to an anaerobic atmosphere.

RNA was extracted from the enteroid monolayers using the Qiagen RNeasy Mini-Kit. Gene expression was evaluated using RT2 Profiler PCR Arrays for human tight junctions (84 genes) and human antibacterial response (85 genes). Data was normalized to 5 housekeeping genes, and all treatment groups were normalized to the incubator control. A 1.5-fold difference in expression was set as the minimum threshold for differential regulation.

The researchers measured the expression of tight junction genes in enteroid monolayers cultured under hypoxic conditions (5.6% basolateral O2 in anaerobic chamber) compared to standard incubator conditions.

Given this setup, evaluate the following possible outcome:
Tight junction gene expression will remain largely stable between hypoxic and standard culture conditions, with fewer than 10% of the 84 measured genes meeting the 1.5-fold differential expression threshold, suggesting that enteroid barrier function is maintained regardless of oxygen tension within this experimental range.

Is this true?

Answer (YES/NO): NO